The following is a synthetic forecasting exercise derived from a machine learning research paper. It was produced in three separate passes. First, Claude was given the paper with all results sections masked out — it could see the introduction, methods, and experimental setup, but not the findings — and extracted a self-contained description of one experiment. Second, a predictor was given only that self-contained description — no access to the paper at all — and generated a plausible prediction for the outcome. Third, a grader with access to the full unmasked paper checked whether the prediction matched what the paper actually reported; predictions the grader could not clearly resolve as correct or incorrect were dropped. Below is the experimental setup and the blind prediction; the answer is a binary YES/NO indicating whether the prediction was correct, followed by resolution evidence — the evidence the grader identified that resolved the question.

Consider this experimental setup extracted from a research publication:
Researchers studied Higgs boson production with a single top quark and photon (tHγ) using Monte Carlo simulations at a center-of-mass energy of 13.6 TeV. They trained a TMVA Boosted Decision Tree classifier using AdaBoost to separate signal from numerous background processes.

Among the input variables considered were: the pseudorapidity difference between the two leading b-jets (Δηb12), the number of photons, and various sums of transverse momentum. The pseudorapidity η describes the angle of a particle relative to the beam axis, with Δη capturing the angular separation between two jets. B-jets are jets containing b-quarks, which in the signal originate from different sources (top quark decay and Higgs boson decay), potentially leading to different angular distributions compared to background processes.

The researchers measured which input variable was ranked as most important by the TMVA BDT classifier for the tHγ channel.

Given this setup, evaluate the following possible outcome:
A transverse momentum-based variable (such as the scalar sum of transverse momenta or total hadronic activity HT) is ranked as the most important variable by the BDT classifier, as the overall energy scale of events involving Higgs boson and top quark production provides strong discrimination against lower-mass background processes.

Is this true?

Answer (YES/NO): NO